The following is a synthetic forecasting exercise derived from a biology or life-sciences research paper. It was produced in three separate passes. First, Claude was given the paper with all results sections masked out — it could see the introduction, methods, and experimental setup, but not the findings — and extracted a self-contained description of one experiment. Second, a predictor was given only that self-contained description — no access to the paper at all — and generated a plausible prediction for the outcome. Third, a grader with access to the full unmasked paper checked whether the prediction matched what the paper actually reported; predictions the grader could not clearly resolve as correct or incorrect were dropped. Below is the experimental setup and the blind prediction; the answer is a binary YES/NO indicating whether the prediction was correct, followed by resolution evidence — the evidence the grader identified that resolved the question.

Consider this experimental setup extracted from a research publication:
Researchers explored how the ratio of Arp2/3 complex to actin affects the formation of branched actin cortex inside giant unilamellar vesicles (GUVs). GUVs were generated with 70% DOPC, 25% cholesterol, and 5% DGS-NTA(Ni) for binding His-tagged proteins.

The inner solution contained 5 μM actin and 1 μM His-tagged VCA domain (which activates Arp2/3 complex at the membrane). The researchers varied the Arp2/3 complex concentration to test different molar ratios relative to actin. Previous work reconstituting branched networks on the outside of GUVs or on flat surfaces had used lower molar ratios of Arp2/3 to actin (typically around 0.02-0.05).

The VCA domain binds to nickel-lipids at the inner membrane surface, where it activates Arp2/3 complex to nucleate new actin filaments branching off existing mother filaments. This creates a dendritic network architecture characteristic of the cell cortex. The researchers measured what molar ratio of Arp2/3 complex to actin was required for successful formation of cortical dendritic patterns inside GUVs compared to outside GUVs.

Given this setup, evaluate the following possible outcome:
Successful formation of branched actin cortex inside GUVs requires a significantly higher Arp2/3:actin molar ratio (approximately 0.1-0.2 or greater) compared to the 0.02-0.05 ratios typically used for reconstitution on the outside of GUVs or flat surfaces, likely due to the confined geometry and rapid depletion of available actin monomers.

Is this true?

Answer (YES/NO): YES